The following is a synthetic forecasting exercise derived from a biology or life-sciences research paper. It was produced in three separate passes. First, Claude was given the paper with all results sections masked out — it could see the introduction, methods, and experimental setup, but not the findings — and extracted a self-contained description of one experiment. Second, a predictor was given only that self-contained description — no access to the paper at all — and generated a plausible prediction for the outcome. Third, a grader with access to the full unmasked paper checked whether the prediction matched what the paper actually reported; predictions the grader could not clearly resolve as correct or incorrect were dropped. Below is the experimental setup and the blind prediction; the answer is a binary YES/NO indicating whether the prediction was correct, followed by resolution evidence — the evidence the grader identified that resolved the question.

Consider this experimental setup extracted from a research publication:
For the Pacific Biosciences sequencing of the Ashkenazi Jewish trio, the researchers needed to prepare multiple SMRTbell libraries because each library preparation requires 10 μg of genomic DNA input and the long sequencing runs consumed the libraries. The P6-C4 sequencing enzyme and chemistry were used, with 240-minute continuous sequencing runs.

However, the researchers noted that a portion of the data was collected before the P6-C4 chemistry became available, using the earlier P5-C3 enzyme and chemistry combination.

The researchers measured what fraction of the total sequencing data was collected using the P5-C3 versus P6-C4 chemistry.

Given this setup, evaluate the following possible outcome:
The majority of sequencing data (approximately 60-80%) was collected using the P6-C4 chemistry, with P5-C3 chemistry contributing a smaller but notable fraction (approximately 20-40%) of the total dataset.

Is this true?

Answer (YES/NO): NO